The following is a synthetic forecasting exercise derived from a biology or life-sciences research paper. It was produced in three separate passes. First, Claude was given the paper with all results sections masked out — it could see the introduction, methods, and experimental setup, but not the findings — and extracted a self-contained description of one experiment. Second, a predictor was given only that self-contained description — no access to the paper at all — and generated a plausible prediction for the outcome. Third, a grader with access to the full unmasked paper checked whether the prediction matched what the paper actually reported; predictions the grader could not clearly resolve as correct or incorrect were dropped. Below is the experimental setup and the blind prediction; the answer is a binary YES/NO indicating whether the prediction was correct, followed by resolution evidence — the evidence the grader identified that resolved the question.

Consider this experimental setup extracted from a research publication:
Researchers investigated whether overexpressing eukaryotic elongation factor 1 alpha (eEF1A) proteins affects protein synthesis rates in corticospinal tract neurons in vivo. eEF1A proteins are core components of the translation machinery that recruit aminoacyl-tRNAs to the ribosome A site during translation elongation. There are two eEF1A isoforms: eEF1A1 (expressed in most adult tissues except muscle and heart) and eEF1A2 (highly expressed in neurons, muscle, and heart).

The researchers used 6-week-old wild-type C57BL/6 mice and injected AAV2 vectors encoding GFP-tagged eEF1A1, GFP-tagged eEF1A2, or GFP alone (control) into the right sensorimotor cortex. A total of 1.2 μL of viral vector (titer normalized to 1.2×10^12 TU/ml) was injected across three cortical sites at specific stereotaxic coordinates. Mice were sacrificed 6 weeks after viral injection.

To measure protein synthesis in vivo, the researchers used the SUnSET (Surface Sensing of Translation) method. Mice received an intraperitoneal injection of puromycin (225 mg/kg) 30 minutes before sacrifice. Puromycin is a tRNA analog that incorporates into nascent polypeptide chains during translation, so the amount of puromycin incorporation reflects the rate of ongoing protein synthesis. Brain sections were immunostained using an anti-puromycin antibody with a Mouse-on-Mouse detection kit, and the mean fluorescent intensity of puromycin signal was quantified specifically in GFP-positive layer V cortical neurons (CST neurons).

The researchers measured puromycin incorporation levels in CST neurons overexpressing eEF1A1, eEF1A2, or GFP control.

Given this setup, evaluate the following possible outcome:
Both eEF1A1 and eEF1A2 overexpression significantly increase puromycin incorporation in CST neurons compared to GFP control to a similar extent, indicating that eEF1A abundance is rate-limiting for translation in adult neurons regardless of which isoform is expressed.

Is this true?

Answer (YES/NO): NO